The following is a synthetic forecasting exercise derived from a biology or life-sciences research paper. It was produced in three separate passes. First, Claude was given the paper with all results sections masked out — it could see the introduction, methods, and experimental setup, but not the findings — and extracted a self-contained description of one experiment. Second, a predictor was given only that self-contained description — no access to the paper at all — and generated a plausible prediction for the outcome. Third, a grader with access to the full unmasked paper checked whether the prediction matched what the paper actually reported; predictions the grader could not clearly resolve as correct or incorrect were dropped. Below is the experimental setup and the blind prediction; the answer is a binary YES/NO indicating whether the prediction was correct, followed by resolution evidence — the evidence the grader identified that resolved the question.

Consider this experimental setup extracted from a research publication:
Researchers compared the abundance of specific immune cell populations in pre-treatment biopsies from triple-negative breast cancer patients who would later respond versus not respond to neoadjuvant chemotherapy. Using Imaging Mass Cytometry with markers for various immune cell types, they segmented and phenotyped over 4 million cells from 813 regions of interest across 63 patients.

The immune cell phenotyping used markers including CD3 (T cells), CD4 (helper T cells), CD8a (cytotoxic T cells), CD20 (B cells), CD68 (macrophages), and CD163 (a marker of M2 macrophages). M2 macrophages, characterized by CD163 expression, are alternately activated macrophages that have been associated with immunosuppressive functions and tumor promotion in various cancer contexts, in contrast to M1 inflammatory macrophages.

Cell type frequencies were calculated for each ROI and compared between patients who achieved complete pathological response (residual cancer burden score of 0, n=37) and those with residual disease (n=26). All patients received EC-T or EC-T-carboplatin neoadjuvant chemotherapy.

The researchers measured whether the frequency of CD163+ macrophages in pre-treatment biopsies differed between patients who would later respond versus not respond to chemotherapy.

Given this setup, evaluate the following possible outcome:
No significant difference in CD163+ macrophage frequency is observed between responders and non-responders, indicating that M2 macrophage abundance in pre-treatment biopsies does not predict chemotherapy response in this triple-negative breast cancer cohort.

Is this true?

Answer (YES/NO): NO